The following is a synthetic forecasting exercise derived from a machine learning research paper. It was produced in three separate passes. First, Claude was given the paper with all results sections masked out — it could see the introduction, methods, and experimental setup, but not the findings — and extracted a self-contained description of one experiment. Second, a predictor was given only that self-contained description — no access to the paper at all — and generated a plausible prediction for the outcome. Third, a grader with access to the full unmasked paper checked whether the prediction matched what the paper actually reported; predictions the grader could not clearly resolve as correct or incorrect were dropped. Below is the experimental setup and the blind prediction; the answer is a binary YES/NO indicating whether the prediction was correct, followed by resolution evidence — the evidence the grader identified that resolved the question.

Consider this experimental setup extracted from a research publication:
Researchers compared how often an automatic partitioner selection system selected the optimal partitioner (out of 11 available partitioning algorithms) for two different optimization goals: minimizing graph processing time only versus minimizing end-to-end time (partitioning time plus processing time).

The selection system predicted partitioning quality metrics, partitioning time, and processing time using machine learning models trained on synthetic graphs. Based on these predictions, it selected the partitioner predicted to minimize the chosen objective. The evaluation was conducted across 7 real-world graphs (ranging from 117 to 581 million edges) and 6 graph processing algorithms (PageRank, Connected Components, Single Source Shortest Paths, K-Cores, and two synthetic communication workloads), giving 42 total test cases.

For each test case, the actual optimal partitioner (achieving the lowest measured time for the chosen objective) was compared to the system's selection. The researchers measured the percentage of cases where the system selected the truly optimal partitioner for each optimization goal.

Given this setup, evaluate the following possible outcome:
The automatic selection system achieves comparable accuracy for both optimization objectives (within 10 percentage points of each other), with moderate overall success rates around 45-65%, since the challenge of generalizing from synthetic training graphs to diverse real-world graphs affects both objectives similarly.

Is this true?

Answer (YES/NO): NO